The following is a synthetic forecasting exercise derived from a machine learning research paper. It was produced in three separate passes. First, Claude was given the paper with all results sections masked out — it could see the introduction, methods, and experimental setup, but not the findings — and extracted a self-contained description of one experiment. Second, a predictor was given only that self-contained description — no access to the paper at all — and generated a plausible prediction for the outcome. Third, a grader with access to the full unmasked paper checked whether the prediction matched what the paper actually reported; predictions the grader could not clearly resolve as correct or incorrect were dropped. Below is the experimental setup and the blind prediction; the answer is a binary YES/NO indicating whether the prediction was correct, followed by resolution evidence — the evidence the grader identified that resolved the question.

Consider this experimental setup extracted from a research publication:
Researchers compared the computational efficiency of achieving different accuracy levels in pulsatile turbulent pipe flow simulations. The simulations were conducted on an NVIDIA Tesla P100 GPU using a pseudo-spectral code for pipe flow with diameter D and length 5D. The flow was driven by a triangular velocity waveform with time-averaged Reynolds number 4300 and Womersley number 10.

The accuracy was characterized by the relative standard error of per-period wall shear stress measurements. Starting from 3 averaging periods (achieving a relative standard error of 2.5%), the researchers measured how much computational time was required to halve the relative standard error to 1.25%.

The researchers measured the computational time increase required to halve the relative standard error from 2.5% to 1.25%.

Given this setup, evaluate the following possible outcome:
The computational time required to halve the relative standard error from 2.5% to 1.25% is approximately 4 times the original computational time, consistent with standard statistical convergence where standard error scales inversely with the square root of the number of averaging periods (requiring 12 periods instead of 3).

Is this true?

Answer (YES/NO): NO